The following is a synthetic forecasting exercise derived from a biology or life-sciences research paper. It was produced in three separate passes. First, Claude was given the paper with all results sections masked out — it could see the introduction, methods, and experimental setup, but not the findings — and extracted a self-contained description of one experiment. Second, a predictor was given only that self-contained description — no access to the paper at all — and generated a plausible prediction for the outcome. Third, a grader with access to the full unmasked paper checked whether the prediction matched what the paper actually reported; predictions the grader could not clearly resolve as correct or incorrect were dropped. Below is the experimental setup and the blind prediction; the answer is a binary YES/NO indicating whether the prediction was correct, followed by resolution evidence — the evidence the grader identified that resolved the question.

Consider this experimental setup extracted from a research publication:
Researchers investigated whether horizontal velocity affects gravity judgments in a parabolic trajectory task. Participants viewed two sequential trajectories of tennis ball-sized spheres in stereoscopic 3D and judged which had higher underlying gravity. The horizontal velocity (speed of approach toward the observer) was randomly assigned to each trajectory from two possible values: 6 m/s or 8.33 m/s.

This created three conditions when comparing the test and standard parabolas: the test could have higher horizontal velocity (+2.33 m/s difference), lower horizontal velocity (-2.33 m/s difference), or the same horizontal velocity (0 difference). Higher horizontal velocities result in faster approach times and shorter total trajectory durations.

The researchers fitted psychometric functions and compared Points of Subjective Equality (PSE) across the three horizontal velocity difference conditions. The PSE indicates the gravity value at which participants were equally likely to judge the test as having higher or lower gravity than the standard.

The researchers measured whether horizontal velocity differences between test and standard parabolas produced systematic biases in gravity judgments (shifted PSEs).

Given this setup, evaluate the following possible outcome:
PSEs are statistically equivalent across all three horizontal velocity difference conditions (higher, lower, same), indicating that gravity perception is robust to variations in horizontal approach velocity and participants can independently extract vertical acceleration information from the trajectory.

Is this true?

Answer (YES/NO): NO